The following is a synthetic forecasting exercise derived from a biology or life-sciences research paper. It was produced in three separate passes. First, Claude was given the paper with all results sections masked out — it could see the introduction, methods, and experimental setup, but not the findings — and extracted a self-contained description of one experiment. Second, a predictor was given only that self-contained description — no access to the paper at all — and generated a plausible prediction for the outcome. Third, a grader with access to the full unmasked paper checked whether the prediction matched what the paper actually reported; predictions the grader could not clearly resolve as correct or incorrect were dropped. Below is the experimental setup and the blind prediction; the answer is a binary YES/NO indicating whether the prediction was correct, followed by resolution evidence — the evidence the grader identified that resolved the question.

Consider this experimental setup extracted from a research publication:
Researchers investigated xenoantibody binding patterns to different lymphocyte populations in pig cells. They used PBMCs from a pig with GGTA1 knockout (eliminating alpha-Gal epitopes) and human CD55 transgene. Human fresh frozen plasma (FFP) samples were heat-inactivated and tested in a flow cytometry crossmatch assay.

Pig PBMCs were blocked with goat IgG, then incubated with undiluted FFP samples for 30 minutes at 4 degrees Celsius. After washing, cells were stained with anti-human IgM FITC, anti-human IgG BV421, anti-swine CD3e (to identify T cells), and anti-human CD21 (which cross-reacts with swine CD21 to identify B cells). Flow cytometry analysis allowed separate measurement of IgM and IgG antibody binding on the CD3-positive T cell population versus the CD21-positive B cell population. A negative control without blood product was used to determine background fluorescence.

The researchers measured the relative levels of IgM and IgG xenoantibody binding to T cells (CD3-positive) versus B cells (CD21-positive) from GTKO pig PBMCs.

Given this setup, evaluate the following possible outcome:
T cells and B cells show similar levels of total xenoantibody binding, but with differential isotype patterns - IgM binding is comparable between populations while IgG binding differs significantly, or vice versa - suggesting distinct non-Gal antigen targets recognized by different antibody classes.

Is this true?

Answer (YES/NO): NO